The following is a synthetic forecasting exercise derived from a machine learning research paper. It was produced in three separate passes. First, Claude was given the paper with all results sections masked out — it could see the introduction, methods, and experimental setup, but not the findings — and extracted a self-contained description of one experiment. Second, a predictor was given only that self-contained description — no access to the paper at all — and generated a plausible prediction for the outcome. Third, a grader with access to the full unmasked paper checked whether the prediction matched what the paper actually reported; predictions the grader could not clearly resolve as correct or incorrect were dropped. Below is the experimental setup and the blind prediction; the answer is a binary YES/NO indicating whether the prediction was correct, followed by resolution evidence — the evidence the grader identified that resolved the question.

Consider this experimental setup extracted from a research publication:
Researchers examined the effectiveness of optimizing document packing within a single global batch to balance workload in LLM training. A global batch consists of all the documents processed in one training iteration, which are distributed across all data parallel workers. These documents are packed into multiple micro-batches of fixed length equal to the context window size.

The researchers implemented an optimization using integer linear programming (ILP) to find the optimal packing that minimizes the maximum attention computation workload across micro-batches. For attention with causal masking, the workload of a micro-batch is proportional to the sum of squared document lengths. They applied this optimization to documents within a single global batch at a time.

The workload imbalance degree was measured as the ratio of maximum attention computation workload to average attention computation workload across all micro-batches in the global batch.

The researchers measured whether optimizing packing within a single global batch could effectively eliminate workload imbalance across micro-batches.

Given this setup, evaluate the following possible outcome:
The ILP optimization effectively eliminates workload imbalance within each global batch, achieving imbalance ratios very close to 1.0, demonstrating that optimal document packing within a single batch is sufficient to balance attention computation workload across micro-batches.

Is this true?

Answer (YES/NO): NO